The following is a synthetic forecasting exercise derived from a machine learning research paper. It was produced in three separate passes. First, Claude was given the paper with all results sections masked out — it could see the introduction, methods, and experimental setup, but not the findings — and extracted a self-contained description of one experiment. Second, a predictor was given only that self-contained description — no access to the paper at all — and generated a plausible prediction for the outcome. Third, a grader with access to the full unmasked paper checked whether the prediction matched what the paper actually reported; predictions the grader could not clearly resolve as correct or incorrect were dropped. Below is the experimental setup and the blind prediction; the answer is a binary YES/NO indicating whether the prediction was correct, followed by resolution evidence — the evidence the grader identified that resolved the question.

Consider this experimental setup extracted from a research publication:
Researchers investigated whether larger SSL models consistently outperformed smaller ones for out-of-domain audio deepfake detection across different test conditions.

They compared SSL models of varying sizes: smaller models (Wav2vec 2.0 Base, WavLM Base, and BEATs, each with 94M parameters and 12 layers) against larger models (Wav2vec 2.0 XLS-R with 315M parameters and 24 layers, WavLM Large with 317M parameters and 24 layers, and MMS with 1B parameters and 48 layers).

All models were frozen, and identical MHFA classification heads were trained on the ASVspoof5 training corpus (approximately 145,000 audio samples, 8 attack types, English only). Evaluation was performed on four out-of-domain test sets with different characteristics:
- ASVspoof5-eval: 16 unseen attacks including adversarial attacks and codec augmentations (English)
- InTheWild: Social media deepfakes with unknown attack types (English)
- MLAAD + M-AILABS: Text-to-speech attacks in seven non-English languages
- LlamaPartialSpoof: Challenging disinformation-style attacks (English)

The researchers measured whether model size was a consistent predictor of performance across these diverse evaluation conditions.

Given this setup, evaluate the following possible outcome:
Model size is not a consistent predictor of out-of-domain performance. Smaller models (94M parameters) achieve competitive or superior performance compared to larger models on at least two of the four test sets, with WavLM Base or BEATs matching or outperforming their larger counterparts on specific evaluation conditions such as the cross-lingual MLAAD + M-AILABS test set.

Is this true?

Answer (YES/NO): YES